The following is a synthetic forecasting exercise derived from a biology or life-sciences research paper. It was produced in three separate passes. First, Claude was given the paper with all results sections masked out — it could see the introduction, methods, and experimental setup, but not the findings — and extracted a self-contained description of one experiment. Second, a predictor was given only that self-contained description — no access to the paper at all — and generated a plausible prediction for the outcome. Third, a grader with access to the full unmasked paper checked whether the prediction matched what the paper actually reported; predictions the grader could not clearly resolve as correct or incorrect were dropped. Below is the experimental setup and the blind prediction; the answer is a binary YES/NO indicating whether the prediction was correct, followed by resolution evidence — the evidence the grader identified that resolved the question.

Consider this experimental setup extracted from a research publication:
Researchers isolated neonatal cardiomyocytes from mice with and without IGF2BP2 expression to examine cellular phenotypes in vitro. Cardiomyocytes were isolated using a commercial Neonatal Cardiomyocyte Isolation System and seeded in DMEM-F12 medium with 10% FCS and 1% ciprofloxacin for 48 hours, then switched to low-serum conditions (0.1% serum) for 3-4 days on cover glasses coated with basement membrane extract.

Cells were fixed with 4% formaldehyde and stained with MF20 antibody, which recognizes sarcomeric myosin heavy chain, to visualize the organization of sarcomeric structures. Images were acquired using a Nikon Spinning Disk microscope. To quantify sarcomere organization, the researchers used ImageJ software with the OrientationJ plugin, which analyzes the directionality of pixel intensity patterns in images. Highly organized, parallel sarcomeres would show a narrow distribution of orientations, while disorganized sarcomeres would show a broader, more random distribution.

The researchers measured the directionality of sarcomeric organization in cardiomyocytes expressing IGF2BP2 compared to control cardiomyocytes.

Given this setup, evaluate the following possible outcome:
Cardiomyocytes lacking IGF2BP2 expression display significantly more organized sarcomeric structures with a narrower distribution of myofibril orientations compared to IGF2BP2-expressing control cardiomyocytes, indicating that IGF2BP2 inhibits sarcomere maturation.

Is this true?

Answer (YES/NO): NO